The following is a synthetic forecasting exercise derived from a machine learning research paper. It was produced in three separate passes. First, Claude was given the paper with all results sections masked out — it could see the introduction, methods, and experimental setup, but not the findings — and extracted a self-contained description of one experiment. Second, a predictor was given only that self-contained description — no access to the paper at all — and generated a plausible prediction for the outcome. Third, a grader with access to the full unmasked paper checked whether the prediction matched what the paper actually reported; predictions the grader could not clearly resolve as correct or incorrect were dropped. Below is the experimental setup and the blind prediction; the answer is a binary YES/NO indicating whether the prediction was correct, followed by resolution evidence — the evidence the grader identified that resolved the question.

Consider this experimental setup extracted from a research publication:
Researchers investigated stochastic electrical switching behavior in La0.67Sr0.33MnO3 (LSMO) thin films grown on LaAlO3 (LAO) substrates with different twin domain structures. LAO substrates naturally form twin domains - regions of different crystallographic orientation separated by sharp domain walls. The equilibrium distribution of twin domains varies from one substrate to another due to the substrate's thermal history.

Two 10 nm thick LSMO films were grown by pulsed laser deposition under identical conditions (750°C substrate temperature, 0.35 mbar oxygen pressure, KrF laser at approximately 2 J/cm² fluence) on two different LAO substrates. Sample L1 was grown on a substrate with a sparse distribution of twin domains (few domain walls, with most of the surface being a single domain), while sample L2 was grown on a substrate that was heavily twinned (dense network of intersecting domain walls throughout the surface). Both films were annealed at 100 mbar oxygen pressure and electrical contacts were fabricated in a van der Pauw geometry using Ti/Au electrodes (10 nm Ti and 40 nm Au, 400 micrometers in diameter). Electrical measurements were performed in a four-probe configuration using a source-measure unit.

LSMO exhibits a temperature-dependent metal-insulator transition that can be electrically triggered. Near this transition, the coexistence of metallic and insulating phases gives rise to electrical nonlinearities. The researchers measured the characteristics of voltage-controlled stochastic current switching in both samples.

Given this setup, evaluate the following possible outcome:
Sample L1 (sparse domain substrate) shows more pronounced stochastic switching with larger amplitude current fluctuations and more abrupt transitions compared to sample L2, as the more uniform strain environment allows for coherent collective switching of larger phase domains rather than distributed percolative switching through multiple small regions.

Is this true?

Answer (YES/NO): NO